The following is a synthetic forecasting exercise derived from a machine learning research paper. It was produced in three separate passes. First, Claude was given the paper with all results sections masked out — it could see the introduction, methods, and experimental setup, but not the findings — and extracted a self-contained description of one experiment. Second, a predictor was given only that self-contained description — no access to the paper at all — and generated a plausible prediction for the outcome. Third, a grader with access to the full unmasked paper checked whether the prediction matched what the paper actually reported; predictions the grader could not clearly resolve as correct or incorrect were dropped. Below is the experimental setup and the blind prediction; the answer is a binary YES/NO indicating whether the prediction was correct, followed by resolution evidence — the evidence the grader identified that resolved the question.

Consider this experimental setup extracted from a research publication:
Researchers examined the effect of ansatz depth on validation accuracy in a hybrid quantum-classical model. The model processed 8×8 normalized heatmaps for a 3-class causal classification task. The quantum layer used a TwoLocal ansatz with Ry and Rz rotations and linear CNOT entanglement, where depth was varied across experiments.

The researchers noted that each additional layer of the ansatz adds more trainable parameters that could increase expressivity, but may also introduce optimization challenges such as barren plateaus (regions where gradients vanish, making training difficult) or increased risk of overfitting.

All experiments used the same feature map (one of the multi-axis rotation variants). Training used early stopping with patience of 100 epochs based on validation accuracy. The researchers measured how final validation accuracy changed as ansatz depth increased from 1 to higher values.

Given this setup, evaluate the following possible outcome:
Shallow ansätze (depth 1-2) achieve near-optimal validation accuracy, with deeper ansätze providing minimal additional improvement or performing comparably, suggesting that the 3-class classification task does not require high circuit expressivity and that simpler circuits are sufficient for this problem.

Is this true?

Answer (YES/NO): NO